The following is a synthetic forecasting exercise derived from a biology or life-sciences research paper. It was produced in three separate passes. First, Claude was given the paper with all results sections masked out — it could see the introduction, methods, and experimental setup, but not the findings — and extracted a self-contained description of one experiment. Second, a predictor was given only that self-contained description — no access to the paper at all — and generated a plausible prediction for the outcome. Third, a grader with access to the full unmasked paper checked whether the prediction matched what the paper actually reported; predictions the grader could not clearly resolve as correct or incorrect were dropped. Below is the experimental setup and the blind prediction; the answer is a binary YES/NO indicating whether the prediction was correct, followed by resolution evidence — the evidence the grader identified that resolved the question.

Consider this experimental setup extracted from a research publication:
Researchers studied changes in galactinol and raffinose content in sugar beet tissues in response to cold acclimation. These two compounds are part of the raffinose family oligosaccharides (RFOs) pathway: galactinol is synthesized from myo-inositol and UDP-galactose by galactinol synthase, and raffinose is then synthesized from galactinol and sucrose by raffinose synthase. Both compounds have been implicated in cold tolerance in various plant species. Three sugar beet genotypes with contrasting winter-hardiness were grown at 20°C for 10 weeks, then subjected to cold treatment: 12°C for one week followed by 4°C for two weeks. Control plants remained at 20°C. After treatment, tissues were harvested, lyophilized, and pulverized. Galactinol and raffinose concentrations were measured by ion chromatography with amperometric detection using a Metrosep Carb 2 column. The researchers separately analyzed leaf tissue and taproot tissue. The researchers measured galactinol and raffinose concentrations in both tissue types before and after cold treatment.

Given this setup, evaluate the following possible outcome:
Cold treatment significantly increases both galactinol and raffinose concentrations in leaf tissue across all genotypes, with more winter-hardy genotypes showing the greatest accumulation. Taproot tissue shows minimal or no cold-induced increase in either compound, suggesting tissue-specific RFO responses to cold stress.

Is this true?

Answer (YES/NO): NO